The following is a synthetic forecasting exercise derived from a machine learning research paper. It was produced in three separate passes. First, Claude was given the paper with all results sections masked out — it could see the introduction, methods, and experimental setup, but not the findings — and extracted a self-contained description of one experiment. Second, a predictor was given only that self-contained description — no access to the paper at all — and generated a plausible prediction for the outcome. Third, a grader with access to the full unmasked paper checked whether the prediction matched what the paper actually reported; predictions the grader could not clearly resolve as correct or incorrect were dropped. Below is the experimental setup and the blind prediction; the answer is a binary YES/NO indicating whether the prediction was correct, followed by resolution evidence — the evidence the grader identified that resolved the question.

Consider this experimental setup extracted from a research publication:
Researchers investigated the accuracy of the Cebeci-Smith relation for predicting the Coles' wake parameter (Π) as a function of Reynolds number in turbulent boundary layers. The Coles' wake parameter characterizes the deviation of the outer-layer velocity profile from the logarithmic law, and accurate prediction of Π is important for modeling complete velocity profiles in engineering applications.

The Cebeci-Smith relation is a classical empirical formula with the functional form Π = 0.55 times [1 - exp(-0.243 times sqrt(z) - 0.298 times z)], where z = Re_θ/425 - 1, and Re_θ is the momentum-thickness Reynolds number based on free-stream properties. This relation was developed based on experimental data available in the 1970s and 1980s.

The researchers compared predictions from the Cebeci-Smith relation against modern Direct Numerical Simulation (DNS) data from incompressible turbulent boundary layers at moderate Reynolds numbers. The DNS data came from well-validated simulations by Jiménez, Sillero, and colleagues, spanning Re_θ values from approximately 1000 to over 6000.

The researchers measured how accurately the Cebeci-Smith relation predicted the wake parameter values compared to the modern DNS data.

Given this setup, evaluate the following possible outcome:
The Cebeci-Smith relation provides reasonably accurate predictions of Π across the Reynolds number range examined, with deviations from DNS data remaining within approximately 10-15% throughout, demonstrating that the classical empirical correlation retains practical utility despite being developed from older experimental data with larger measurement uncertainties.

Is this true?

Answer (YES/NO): NO